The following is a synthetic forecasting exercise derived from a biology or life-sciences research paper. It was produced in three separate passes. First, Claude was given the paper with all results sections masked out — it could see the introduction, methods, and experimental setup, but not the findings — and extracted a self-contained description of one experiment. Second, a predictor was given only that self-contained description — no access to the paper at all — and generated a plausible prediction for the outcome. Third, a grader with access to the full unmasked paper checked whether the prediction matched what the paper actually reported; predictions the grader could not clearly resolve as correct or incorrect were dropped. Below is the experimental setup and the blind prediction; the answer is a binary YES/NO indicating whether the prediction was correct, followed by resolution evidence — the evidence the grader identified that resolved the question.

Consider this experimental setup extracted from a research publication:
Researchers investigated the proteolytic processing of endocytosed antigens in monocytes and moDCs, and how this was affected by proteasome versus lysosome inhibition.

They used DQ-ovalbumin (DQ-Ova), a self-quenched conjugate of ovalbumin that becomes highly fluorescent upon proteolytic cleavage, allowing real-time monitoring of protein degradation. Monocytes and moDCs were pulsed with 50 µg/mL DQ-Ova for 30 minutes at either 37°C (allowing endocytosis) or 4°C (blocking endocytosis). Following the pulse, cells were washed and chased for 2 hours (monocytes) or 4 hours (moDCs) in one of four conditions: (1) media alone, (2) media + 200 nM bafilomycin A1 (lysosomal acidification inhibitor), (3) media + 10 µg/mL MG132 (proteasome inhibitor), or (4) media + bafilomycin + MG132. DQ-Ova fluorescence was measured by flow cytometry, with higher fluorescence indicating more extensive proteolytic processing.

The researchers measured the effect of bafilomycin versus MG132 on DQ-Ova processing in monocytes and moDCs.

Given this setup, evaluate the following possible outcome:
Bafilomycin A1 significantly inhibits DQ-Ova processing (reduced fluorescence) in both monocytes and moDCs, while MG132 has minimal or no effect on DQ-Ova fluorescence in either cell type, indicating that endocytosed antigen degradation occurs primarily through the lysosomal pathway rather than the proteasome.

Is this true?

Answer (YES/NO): NO